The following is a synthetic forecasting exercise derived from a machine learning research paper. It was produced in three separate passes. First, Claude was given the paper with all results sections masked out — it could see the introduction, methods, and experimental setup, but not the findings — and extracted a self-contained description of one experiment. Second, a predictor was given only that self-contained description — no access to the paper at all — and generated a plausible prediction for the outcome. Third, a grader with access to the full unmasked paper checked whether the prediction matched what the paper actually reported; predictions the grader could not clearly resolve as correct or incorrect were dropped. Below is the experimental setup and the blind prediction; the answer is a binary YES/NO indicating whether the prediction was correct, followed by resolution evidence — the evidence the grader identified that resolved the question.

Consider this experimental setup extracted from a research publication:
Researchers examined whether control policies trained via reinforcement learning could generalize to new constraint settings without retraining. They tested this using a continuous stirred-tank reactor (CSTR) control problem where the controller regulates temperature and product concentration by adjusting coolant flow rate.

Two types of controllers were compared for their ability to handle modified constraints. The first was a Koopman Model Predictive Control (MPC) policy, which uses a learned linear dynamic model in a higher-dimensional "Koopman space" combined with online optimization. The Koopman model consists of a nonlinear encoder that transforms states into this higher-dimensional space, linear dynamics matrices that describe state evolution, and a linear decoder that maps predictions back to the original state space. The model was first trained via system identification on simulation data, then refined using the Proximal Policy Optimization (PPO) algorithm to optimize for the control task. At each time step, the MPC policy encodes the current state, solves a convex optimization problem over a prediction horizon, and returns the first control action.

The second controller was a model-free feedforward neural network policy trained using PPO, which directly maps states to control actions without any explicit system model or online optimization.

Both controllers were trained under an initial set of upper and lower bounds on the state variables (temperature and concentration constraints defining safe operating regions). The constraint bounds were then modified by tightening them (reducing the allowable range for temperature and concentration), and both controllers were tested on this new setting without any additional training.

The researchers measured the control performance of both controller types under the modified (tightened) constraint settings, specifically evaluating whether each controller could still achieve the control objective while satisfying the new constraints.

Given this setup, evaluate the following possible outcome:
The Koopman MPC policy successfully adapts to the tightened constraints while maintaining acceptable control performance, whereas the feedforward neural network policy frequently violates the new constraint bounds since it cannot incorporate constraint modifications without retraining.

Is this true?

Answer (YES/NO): YES